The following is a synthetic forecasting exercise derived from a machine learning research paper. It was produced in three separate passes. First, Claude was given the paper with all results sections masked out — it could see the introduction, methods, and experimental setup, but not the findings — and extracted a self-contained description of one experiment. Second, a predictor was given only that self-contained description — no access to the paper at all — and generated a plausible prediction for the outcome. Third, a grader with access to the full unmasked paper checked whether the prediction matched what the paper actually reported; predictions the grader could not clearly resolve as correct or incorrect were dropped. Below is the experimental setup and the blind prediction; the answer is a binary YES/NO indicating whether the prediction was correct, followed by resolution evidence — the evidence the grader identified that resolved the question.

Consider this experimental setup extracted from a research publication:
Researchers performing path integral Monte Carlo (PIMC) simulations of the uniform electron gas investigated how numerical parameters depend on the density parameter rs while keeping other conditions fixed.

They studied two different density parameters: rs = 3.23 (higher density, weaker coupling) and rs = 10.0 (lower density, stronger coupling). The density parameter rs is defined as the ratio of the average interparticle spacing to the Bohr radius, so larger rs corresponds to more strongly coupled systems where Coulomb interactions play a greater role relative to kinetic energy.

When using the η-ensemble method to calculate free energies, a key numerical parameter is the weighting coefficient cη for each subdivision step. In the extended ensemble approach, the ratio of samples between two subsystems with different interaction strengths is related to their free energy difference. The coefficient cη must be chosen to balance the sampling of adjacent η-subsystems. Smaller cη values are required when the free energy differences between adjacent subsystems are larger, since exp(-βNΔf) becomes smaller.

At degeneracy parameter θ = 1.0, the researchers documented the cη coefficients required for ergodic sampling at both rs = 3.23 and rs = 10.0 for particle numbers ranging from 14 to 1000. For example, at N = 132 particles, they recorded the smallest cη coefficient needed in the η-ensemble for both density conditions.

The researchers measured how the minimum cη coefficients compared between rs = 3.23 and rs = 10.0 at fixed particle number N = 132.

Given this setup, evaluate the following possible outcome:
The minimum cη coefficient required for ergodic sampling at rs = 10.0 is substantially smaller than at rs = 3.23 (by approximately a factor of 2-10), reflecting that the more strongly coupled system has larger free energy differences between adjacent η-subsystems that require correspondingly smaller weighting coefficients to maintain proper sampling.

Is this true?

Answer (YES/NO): NO